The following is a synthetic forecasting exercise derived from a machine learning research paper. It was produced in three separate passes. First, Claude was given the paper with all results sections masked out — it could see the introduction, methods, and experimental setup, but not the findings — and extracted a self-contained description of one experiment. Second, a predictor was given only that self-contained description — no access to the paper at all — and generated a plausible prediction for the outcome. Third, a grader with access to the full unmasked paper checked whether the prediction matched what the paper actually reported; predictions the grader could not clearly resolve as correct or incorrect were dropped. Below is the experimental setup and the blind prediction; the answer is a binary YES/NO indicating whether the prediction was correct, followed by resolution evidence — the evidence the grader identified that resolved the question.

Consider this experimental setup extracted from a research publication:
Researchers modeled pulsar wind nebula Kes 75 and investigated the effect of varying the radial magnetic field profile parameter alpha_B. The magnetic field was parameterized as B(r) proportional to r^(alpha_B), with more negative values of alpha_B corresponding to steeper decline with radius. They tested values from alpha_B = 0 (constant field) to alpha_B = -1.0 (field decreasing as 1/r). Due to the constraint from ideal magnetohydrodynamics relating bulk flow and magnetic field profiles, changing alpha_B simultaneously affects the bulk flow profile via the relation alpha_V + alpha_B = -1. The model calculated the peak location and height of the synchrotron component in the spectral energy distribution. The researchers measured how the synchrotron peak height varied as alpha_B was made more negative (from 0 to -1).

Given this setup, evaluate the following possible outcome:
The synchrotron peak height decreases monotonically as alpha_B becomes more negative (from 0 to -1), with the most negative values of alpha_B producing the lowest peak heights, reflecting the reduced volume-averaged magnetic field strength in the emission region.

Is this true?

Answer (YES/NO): YES